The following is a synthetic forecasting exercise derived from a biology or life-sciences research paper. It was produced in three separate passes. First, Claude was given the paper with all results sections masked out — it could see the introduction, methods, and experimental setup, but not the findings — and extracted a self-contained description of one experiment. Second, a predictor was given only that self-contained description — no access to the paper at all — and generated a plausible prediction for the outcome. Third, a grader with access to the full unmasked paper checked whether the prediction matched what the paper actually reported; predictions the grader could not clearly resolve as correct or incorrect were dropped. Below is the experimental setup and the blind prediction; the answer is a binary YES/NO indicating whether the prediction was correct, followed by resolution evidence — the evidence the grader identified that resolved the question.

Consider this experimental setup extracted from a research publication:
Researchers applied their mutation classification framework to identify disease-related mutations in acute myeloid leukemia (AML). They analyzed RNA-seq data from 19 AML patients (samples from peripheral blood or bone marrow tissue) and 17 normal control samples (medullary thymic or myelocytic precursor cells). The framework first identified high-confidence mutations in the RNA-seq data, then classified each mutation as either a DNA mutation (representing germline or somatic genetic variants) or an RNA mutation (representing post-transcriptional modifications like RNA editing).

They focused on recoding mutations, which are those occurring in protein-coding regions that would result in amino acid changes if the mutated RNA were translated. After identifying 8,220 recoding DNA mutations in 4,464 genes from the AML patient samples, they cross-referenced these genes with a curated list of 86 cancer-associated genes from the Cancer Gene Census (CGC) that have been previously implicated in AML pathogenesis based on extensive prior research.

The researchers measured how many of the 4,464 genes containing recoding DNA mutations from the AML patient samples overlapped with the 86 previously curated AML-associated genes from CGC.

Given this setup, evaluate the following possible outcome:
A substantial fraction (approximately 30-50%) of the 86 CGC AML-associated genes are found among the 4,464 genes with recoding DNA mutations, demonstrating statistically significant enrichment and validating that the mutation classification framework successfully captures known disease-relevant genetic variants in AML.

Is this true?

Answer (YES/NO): NO